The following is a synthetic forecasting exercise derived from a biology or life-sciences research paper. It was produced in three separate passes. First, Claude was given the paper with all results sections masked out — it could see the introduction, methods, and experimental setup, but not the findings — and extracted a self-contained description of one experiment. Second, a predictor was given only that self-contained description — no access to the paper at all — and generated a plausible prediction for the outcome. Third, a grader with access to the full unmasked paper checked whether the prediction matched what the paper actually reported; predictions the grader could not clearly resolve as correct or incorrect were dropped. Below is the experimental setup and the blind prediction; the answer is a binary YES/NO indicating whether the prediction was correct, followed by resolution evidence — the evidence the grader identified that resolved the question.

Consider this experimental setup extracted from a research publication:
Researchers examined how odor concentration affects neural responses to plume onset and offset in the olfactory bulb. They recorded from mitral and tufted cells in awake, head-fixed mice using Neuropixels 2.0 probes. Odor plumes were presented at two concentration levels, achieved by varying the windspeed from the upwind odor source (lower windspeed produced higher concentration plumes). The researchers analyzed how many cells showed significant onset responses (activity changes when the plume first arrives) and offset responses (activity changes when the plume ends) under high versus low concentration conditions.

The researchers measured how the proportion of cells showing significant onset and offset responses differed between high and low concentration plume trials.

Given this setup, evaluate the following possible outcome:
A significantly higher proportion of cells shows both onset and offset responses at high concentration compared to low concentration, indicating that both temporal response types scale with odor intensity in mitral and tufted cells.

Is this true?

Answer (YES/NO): YES